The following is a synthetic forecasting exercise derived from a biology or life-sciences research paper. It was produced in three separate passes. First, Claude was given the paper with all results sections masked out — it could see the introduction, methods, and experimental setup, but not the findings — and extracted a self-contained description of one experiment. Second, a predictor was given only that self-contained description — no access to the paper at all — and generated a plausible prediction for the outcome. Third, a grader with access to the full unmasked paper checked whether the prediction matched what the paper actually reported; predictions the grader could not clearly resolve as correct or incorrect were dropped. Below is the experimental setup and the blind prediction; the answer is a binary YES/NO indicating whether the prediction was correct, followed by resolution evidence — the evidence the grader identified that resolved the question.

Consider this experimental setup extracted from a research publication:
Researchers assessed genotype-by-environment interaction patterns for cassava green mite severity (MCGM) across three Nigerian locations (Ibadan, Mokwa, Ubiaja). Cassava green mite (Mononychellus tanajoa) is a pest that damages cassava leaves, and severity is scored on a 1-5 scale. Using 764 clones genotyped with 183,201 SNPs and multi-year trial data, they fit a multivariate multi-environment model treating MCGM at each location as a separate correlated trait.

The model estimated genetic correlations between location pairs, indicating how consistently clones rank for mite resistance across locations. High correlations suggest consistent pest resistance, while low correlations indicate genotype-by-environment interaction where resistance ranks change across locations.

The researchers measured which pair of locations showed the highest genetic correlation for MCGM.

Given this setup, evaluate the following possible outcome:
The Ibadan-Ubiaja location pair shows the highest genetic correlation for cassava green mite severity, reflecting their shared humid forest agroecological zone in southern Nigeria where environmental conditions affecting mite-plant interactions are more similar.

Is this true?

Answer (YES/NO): NO